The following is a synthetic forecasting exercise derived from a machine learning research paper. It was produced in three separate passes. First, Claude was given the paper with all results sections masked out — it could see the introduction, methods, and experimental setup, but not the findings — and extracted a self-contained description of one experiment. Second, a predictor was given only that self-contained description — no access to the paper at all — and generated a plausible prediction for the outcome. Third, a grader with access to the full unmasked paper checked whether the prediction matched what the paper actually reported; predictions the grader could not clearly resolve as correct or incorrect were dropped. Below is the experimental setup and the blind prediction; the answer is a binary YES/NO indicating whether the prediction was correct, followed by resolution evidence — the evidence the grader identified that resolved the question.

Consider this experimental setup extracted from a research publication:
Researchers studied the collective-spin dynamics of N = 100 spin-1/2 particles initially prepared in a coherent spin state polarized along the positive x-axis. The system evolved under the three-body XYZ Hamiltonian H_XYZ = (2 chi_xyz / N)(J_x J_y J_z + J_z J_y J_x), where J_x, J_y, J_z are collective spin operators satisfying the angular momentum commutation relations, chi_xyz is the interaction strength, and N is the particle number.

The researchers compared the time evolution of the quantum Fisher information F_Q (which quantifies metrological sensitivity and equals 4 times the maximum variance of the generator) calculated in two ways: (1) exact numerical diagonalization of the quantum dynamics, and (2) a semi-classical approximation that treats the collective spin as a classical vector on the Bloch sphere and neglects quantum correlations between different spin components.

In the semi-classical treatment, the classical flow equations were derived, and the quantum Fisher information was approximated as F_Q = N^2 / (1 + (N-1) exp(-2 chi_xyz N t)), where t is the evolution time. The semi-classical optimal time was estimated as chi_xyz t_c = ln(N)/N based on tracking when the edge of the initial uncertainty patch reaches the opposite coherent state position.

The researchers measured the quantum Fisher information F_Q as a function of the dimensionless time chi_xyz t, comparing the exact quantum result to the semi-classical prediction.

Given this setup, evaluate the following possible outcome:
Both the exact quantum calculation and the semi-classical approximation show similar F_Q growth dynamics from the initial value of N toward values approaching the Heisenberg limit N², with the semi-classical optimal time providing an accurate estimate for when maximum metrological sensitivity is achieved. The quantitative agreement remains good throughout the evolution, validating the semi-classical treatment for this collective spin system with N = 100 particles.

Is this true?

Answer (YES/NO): NO